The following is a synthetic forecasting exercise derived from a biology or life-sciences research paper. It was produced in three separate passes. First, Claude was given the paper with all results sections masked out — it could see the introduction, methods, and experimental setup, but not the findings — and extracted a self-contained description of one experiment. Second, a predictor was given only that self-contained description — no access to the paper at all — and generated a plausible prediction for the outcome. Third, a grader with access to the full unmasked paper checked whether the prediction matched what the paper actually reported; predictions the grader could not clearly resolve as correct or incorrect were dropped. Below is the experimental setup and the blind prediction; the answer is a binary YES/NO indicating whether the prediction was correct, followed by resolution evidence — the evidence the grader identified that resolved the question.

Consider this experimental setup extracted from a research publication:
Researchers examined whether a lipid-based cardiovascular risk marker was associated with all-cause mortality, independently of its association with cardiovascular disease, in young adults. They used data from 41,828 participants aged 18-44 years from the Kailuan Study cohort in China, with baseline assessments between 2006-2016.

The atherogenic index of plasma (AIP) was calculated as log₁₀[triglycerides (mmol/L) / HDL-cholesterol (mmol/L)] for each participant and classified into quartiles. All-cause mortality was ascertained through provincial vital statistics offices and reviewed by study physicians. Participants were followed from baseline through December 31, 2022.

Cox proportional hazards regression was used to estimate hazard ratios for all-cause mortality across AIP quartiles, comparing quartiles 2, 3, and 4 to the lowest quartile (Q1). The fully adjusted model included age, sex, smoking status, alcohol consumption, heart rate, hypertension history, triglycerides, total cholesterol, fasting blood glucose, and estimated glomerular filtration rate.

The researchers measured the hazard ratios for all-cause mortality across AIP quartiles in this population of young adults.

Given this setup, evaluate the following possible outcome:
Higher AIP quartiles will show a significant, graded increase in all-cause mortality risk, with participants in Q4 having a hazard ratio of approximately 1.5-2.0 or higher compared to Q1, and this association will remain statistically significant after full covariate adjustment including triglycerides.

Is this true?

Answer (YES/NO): NO